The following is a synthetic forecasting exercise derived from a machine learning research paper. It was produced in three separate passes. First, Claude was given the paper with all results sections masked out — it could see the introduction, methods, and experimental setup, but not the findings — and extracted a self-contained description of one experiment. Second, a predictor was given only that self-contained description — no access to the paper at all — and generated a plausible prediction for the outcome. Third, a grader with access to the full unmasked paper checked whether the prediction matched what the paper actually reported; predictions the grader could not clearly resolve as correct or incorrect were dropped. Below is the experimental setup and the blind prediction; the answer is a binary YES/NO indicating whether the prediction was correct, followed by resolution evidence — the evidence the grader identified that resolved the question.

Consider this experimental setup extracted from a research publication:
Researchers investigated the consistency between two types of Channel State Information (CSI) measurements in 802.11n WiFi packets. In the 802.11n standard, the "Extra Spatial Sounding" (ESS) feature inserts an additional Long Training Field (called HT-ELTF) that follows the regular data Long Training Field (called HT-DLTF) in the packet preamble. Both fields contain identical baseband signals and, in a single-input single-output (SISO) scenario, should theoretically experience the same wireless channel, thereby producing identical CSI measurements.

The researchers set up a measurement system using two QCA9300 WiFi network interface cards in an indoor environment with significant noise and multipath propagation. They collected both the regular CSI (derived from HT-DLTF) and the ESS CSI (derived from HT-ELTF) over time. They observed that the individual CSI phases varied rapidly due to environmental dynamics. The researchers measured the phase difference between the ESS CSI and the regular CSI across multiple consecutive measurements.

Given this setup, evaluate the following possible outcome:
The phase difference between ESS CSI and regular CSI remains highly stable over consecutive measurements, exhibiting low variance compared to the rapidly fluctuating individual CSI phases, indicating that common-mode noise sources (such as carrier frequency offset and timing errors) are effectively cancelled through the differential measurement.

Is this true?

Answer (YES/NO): YES